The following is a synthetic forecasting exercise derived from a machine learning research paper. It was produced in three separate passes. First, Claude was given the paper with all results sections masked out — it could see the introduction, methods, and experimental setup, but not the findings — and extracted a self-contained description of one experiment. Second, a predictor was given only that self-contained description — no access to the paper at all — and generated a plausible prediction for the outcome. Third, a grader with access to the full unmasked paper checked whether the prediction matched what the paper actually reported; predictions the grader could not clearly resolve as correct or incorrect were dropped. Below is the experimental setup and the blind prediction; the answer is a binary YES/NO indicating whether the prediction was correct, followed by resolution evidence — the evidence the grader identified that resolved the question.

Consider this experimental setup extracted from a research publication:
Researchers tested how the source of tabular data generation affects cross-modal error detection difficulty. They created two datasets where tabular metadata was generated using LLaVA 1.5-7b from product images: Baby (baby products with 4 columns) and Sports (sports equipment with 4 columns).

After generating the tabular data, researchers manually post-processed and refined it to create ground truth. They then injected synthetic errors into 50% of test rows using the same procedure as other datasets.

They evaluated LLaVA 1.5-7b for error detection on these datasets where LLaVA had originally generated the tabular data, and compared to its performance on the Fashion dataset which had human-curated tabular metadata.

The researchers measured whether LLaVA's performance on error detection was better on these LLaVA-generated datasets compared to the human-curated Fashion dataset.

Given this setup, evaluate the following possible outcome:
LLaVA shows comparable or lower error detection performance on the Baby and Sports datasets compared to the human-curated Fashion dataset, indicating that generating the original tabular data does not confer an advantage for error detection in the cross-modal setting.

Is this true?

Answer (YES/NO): YES